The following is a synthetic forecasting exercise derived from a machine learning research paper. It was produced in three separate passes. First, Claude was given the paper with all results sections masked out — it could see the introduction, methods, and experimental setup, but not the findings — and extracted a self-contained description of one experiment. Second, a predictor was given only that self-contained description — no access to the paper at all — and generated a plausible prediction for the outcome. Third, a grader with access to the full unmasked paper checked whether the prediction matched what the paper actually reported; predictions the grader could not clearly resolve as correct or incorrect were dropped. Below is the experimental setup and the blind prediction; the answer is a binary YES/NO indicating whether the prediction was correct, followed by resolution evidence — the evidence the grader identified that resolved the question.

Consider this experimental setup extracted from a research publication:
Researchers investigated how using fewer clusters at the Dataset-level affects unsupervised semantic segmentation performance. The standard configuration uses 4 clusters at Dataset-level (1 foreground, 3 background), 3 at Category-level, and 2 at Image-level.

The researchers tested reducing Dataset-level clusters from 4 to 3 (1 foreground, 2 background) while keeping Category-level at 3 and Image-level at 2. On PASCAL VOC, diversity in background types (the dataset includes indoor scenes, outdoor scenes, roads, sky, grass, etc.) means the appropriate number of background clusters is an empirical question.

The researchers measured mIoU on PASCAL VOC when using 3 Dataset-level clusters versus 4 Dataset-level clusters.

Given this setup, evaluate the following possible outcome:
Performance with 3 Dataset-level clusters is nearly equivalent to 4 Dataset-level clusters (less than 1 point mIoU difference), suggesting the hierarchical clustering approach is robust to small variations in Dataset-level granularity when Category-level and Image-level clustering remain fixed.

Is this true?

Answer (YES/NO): YES